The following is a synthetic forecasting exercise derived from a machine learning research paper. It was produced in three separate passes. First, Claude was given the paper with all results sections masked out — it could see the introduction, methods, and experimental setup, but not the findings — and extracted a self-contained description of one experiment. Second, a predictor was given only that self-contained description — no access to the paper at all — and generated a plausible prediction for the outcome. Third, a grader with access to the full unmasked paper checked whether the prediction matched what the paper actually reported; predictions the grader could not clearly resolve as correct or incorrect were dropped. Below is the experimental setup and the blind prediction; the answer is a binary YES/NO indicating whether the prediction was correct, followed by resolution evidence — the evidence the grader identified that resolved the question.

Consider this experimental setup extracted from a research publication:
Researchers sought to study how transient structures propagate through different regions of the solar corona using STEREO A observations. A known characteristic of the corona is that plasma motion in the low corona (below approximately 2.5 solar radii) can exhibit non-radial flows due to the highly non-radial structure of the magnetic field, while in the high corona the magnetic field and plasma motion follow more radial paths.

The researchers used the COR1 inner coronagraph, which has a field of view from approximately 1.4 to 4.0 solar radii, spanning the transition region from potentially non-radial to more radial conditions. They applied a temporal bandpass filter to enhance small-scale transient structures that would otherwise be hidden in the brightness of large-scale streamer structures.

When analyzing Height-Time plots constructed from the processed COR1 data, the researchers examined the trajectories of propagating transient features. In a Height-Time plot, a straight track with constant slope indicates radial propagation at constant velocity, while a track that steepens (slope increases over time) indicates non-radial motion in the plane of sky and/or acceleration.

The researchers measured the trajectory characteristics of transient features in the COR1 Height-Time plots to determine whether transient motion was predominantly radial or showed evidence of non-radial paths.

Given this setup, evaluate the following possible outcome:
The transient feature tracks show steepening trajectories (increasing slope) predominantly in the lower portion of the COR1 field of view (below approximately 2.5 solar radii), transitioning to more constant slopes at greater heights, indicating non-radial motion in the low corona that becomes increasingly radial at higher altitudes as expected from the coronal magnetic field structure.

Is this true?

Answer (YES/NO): NO